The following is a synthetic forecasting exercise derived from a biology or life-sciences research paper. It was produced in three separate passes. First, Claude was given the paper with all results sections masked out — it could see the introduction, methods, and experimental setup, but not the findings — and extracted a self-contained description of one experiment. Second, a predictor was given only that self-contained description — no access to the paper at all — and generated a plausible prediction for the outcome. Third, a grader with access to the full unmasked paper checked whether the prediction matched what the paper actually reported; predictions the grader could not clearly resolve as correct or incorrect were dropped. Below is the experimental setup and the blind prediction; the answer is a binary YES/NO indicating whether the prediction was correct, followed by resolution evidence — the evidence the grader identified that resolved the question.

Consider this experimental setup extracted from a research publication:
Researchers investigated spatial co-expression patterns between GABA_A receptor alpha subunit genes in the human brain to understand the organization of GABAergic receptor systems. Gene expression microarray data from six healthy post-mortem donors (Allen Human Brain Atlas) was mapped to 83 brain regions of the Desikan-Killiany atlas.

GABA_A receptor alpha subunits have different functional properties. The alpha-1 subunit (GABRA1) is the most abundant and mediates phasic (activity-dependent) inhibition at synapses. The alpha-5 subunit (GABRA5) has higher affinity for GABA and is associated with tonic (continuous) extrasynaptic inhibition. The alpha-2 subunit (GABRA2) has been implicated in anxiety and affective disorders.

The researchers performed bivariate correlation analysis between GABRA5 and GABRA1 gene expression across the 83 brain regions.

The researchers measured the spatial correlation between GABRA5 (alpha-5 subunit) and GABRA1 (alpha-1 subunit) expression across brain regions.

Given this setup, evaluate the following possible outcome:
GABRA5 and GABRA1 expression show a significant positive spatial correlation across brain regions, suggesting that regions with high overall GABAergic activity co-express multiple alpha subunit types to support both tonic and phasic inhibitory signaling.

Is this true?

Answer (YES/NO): NO